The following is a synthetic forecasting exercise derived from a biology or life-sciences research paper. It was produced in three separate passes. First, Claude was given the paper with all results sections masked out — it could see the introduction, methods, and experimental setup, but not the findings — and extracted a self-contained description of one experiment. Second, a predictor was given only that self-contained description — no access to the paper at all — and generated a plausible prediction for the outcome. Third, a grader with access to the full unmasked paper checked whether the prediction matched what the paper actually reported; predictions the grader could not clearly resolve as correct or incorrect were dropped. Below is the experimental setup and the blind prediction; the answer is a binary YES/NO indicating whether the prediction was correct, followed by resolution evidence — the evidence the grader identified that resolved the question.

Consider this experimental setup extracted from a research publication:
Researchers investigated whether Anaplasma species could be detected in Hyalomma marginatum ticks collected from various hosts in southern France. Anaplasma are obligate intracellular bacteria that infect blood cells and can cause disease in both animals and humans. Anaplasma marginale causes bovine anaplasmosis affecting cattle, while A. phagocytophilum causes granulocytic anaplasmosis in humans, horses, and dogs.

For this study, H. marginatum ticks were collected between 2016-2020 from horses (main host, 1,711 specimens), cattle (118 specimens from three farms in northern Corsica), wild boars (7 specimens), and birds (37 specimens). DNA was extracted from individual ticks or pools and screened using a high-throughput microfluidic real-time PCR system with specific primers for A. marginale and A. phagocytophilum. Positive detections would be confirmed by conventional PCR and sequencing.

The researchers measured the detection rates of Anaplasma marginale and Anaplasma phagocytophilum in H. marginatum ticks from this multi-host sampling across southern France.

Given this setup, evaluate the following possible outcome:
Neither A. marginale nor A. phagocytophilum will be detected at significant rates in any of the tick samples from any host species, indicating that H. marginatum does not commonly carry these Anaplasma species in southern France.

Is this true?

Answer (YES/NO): NO